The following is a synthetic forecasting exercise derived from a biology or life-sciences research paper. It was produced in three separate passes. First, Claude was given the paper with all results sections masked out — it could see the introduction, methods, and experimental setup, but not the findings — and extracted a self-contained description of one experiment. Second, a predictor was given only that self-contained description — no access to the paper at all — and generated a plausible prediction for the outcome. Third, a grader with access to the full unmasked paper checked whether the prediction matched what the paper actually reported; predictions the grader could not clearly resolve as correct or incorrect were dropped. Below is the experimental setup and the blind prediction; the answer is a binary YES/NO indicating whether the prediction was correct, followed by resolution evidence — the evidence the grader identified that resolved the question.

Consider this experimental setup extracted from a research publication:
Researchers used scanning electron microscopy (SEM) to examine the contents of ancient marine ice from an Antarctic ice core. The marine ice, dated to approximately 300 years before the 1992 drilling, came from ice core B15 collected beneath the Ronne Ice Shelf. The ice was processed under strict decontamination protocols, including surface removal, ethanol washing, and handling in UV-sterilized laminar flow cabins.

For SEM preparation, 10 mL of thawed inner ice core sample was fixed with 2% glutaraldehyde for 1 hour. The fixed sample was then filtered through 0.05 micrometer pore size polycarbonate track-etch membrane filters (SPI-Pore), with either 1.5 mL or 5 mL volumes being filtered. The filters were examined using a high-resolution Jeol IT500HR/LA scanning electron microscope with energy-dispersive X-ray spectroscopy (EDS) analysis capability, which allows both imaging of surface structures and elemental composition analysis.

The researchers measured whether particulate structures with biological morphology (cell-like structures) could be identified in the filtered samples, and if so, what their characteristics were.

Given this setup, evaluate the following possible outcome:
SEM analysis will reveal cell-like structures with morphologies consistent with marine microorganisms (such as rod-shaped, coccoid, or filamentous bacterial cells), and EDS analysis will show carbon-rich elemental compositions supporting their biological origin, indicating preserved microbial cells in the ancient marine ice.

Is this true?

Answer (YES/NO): NO